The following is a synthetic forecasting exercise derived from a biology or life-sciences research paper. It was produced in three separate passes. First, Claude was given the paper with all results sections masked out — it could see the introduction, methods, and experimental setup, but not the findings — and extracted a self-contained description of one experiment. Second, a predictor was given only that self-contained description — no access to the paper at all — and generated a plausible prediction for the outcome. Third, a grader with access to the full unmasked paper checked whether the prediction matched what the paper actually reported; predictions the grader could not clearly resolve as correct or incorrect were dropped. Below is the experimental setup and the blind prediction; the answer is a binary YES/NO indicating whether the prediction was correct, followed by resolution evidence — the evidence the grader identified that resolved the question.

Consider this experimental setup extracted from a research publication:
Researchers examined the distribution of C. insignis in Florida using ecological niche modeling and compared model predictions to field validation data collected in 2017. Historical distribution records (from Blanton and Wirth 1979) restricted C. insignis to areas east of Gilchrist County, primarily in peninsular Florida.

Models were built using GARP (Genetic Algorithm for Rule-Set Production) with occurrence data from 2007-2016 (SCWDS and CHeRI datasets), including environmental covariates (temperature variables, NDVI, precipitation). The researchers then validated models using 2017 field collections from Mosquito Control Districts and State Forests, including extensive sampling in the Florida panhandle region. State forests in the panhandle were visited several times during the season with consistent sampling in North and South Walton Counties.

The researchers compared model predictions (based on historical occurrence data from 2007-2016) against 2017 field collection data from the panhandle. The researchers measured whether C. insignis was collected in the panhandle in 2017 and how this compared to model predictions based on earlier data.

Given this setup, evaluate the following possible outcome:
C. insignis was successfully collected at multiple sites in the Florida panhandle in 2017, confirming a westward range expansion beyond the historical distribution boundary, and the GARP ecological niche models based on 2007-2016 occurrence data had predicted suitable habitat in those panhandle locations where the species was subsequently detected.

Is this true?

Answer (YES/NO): NO